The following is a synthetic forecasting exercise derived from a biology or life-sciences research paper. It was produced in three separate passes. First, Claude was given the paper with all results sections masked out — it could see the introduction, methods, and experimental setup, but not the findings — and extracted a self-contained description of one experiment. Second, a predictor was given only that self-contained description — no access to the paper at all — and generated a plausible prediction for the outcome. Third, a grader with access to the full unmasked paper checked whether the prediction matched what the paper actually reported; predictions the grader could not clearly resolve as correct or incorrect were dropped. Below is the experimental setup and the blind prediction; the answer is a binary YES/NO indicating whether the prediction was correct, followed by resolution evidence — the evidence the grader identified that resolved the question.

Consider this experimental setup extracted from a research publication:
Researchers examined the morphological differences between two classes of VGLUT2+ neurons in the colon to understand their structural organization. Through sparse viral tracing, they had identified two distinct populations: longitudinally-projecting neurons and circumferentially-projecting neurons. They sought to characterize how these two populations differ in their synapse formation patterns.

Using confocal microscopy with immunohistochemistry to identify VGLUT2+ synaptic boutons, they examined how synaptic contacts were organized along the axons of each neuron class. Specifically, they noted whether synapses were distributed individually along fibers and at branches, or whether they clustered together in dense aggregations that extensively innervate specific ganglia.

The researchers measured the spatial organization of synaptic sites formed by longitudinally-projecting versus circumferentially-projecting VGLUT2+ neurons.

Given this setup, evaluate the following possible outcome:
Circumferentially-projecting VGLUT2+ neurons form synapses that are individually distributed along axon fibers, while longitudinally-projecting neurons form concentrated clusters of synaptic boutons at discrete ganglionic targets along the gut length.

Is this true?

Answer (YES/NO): NO